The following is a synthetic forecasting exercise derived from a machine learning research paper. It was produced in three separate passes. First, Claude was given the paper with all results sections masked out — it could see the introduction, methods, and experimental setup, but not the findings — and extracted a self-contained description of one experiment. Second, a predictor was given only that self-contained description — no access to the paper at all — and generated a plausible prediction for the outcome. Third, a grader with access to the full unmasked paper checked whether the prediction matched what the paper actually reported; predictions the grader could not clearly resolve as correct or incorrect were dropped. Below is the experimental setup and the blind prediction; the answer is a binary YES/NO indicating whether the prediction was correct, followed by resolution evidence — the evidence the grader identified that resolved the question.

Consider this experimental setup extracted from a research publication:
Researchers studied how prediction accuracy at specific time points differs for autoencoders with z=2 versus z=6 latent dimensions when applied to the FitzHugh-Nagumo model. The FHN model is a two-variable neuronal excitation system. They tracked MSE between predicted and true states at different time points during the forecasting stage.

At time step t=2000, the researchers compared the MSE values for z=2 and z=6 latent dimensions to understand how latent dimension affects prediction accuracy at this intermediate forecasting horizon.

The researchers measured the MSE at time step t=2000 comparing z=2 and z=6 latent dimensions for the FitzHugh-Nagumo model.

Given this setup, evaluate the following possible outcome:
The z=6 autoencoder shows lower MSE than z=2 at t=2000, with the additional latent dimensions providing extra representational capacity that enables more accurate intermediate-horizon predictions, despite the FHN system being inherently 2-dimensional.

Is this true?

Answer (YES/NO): NO